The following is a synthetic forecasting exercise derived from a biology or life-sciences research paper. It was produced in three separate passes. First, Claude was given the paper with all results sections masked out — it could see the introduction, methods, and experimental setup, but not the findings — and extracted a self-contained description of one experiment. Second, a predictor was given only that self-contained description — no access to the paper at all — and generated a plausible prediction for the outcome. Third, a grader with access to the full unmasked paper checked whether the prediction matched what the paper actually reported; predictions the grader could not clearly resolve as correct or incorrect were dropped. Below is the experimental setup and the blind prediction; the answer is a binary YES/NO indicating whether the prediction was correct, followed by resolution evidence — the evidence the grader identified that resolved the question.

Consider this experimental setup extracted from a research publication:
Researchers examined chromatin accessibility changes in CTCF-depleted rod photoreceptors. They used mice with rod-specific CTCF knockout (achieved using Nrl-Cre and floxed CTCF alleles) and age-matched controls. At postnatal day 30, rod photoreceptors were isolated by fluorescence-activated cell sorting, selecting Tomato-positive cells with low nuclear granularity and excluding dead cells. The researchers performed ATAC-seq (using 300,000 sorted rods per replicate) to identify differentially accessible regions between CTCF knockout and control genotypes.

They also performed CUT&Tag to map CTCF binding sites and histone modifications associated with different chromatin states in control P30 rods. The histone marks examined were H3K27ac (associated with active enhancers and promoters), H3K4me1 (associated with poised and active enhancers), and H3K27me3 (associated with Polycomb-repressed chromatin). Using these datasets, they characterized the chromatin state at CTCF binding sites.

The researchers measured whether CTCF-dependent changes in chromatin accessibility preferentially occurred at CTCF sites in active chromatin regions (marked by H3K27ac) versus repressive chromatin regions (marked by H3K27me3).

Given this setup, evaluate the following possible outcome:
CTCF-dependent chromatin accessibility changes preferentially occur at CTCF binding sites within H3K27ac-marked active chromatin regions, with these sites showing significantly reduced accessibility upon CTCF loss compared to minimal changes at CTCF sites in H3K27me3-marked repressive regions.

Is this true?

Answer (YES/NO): YES